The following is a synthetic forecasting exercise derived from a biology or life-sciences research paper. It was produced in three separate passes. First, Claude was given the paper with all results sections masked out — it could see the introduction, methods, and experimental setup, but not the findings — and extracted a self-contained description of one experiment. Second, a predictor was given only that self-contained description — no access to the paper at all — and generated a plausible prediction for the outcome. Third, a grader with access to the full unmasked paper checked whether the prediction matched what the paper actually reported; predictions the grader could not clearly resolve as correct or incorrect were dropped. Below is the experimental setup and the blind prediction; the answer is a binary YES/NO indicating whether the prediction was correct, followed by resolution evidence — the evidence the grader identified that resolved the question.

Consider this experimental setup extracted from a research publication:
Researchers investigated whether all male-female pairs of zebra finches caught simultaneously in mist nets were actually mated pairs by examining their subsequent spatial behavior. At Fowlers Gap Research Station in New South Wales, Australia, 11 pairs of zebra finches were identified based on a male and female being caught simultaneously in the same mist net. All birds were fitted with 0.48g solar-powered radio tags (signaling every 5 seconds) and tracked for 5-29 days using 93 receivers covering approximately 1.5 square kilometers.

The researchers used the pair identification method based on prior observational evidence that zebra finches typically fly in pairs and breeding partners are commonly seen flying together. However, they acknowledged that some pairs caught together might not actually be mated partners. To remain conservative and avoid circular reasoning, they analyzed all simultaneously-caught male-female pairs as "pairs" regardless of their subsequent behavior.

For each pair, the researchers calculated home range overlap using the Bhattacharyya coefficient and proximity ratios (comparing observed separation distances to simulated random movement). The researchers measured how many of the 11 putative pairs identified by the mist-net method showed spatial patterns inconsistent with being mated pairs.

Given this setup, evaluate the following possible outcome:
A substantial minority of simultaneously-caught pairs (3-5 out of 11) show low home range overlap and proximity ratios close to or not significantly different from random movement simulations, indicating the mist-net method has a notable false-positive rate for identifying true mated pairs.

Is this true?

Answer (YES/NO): YES